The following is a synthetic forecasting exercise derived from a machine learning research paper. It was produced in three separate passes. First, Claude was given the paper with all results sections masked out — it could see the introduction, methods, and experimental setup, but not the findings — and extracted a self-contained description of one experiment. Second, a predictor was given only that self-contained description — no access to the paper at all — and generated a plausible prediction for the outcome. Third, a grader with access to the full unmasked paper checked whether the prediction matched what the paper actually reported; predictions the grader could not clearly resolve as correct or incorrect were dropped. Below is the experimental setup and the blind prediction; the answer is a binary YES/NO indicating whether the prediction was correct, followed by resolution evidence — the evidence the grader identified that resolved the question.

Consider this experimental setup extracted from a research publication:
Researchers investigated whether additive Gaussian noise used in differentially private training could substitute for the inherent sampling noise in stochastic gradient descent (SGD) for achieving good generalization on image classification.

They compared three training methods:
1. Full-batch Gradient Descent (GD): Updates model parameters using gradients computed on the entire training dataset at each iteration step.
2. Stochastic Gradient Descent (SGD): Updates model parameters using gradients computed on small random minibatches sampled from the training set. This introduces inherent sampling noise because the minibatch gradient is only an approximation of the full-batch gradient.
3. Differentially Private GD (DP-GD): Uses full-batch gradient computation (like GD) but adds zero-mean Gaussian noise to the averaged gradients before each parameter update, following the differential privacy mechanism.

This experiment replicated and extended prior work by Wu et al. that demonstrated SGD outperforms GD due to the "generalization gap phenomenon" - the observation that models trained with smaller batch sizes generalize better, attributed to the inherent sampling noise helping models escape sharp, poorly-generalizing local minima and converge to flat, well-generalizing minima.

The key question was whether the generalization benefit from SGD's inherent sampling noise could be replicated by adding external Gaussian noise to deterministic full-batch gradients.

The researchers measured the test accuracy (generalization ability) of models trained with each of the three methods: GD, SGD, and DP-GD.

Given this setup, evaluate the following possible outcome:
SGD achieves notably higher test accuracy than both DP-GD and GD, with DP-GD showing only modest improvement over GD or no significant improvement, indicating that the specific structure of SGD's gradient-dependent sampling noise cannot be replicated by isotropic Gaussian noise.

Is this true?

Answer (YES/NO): NO